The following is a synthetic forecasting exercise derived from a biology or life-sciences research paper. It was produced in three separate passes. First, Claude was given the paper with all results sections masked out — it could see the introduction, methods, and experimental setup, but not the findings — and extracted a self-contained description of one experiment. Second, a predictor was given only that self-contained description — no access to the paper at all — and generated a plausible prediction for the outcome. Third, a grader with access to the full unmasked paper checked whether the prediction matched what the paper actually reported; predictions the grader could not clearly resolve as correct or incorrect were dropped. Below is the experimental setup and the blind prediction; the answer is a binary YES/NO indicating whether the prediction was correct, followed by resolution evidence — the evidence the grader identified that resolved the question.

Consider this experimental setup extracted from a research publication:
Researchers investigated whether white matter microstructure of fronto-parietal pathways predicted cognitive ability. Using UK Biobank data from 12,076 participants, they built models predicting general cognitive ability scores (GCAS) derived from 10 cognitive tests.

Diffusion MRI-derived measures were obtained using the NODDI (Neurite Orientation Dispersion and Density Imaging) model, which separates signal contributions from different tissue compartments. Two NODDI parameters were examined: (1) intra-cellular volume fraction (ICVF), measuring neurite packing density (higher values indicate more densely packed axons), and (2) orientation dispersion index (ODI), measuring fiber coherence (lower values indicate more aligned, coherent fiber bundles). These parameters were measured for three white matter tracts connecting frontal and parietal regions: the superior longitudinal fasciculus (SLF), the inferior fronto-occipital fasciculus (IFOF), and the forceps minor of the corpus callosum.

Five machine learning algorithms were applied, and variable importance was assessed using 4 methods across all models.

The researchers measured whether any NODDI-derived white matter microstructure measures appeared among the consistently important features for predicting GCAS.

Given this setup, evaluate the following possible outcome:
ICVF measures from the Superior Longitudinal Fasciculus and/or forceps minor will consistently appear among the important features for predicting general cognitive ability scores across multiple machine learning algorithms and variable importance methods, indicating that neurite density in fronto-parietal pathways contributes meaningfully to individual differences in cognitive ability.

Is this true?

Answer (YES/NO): YES